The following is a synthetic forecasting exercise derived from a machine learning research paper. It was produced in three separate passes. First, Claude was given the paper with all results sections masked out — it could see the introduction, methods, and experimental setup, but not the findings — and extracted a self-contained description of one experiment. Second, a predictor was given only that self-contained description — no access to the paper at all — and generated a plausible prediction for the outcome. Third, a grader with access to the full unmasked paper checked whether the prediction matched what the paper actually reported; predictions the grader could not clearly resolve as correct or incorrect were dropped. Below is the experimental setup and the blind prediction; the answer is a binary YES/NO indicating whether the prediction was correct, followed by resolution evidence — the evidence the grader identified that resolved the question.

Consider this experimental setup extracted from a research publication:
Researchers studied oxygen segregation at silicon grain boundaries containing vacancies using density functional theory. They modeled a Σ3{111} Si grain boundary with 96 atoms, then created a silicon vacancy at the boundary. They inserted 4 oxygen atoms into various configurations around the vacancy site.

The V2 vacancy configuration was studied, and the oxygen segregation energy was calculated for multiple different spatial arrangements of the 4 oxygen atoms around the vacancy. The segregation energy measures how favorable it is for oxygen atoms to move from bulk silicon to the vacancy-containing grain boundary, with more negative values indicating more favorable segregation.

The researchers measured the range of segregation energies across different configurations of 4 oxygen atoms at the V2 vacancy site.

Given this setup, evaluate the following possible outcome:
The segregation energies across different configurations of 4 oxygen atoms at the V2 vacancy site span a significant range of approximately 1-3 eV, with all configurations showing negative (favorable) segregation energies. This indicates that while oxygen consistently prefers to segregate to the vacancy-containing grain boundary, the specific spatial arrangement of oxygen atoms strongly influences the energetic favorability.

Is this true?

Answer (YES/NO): YES